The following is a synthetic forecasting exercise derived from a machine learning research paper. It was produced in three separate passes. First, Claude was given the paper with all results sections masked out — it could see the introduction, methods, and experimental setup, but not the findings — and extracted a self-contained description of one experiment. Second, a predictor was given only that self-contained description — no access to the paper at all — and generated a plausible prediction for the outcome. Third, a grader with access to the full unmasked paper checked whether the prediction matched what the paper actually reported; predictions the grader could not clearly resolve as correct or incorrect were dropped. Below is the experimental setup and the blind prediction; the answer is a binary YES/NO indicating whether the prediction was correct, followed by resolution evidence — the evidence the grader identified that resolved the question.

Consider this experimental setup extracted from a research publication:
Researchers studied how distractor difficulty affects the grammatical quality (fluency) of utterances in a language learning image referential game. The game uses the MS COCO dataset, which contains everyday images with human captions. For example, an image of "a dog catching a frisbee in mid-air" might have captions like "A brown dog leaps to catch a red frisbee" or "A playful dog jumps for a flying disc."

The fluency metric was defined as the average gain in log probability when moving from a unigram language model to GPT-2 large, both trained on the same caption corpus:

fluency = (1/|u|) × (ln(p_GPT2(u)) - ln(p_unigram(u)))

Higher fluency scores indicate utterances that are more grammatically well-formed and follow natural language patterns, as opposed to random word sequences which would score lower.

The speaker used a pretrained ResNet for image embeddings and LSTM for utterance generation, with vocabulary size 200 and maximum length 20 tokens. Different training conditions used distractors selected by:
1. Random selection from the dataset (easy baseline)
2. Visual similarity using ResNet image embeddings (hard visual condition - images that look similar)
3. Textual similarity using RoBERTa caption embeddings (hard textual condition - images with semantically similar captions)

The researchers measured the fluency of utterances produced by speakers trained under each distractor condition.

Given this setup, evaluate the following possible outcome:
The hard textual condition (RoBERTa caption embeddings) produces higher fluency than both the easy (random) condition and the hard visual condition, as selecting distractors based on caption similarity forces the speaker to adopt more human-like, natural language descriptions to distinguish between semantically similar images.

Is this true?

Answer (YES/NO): NO